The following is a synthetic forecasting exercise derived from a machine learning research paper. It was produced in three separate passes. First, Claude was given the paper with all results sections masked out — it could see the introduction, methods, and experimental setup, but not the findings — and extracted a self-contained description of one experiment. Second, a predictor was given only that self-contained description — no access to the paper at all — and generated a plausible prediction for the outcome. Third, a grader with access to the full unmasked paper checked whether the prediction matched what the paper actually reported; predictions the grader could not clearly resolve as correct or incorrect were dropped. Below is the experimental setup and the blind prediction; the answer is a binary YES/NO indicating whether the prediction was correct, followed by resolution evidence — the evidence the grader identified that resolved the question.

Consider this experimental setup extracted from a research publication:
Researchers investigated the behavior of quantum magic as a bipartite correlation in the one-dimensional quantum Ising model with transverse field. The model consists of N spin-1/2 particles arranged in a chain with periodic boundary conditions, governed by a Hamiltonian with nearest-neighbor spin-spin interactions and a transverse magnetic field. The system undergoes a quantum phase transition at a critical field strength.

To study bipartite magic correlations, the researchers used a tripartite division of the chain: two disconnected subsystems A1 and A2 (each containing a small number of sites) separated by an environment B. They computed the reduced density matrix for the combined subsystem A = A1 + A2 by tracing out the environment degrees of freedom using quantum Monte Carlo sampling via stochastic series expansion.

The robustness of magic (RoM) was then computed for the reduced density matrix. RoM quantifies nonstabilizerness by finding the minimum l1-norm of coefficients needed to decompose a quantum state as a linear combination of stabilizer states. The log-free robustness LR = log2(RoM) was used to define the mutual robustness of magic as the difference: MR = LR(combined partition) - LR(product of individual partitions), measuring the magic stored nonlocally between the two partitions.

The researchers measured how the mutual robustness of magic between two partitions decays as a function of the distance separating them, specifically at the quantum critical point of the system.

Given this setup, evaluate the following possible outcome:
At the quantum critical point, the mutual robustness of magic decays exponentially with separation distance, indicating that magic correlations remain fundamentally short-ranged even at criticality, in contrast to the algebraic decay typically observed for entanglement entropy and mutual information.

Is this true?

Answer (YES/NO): NO